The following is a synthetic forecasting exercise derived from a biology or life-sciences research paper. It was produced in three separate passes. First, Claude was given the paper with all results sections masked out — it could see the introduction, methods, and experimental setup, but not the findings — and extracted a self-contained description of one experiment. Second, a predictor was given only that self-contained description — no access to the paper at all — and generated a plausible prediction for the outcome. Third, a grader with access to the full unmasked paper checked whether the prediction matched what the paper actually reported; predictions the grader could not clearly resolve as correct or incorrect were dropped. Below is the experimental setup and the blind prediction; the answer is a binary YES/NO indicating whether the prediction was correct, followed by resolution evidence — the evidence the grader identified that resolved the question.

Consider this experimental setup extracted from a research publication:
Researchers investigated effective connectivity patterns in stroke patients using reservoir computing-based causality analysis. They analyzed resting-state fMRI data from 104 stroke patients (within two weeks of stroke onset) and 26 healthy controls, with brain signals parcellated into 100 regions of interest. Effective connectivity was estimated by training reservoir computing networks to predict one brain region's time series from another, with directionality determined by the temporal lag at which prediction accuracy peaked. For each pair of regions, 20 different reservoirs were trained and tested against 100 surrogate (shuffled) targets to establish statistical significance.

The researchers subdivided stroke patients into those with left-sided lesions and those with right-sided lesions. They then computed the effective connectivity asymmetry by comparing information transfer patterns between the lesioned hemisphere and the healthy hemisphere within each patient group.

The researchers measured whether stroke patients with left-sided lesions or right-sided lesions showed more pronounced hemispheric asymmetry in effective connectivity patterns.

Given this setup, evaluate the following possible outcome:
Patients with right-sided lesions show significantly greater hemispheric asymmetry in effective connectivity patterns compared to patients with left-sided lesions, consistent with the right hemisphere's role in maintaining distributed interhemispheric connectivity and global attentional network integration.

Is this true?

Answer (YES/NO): YES